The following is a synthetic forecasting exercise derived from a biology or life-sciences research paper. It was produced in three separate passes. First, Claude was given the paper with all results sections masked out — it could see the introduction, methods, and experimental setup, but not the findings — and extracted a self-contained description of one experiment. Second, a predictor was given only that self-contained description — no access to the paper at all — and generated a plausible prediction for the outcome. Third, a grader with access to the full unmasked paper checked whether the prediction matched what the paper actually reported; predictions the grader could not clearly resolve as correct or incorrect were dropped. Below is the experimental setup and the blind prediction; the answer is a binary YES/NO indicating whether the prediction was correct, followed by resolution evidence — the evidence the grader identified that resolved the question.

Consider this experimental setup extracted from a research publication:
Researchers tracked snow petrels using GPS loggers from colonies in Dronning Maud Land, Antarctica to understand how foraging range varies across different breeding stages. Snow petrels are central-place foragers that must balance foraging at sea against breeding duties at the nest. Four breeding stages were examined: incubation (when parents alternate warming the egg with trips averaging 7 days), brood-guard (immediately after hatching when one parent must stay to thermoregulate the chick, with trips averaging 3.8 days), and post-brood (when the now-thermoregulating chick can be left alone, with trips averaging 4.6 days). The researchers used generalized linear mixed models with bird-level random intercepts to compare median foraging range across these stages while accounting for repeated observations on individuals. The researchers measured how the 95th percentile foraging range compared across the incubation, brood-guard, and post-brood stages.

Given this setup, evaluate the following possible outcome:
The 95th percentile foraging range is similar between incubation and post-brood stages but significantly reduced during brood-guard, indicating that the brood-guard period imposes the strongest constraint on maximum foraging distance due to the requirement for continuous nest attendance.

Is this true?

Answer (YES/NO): NO